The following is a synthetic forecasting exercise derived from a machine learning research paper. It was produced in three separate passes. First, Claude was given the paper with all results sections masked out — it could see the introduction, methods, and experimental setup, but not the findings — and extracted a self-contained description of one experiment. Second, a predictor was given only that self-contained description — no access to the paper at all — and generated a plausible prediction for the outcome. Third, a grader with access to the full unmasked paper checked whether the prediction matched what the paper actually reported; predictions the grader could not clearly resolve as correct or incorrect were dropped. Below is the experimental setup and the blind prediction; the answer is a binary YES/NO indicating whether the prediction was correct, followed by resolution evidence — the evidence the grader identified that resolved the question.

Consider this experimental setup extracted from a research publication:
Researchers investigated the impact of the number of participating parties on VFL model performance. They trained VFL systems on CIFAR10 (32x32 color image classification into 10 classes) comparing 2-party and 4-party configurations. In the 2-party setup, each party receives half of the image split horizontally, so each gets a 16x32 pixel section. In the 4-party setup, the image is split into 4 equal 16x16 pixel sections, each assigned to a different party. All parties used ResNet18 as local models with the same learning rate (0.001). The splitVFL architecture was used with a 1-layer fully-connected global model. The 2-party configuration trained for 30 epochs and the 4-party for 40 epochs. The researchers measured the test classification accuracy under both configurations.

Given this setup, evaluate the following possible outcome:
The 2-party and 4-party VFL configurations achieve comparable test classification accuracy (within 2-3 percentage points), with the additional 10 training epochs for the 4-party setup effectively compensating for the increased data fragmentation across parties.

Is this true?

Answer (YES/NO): NO